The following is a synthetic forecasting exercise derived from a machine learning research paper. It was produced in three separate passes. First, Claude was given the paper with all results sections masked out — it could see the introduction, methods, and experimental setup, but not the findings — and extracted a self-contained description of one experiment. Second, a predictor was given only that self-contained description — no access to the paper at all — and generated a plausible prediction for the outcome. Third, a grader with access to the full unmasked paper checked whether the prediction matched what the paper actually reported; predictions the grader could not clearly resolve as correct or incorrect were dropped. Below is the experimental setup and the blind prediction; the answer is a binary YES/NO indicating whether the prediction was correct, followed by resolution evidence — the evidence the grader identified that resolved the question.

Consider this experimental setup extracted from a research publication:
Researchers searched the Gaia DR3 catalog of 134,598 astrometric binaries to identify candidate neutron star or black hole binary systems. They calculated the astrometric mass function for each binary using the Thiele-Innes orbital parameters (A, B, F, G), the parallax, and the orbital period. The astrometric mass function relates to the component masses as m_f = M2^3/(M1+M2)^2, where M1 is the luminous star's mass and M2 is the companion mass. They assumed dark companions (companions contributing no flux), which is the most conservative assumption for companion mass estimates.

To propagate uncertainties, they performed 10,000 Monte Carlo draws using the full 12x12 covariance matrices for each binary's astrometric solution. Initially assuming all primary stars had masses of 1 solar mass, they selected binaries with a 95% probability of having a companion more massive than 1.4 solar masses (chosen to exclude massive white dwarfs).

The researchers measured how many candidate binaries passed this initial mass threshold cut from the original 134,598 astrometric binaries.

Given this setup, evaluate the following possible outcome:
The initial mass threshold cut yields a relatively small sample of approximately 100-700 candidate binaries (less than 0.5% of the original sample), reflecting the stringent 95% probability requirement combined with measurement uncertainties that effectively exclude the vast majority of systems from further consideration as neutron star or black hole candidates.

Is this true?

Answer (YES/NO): YES